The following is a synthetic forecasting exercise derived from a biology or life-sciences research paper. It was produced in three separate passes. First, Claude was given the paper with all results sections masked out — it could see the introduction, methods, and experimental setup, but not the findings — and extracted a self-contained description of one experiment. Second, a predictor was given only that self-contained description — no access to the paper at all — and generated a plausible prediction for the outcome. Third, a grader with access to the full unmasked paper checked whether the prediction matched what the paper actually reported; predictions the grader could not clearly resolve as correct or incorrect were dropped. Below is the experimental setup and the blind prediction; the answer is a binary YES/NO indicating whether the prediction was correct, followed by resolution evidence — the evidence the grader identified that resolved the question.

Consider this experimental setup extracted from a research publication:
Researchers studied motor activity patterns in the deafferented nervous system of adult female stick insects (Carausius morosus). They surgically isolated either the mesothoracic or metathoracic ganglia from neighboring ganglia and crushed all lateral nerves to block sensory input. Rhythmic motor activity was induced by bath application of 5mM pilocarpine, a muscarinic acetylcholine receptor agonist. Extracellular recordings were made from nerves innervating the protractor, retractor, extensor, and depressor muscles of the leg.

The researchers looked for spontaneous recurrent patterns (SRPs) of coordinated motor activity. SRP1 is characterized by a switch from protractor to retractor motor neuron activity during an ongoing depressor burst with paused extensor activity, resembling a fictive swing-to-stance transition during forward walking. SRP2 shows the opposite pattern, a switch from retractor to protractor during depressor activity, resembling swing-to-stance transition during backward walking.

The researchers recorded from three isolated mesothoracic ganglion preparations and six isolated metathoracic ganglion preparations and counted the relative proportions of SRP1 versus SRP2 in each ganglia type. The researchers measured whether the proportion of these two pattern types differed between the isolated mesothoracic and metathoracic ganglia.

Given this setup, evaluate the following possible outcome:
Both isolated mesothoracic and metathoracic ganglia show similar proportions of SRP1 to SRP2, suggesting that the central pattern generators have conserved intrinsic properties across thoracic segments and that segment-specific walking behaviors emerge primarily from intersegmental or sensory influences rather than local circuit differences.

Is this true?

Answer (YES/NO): NO